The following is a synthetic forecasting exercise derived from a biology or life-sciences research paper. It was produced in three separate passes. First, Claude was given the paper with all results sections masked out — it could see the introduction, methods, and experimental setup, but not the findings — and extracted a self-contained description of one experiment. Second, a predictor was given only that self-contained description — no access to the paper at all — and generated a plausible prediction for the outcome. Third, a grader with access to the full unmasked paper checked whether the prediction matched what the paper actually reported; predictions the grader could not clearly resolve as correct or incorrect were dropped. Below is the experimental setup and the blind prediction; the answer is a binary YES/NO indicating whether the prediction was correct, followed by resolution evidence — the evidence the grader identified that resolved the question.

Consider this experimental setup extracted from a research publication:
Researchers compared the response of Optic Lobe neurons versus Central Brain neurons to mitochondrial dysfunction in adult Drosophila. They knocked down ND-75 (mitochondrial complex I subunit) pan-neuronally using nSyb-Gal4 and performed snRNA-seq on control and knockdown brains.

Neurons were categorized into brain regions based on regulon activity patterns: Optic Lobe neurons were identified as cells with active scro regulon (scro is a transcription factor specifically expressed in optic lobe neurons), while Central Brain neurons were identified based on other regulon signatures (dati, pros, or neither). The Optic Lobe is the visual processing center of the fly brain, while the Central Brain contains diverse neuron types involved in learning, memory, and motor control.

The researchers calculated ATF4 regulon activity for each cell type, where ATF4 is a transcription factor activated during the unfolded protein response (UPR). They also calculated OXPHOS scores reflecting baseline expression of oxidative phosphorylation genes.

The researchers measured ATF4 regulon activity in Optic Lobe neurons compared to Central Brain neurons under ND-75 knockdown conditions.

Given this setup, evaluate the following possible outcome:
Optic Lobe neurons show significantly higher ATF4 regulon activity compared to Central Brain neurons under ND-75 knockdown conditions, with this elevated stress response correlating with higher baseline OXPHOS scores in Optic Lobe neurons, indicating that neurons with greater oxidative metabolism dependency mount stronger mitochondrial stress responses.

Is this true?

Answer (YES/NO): NO